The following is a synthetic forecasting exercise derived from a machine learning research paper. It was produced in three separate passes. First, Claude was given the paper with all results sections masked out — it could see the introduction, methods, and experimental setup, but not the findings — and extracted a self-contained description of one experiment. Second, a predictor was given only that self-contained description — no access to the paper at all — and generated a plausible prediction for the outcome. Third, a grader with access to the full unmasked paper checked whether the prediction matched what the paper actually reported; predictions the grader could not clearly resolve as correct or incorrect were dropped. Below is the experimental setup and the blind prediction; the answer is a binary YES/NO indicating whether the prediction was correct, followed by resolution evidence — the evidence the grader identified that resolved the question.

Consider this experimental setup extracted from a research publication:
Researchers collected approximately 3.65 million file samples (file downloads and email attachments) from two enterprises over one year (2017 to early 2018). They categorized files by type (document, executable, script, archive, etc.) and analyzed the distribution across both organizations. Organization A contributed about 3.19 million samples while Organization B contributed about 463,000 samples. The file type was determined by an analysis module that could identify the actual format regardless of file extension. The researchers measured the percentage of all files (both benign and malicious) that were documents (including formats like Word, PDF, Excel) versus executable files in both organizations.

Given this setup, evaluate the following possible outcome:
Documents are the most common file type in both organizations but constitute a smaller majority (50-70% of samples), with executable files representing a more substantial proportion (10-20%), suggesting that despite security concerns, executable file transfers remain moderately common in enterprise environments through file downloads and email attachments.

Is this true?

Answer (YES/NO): NO